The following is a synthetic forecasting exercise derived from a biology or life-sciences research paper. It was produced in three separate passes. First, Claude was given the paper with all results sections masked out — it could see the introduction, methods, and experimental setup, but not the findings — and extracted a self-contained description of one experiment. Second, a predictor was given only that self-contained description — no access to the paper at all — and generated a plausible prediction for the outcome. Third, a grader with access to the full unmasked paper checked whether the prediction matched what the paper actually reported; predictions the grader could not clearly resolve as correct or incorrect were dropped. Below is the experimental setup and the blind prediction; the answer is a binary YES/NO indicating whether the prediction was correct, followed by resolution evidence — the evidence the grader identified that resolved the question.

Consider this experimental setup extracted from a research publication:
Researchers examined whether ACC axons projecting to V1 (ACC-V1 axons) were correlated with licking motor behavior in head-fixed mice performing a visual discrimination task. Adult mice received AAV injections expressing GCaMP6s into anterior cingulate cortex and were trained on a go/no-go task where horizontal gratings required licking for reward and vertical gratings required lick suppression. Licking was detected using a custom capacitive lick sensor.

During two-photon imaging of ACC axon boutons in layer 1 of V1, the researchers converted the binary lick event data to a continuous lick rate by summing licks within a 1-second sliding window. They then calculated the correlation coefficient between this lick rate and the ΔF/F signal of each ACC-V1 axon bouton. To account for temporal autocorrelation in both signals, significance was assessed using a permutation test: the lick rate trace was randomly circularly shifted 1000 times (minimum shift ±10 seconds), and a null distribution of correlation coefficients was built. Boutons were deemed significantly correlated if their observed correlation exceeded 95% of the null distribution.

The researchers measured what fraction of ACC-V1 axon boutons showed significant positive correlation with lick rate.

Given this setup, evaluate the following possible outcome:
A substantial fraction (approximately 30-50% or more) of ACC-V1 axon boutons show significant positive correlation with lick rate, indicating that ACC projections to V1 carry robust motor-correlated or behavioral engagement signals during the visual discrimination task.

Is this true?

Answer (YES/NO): NO